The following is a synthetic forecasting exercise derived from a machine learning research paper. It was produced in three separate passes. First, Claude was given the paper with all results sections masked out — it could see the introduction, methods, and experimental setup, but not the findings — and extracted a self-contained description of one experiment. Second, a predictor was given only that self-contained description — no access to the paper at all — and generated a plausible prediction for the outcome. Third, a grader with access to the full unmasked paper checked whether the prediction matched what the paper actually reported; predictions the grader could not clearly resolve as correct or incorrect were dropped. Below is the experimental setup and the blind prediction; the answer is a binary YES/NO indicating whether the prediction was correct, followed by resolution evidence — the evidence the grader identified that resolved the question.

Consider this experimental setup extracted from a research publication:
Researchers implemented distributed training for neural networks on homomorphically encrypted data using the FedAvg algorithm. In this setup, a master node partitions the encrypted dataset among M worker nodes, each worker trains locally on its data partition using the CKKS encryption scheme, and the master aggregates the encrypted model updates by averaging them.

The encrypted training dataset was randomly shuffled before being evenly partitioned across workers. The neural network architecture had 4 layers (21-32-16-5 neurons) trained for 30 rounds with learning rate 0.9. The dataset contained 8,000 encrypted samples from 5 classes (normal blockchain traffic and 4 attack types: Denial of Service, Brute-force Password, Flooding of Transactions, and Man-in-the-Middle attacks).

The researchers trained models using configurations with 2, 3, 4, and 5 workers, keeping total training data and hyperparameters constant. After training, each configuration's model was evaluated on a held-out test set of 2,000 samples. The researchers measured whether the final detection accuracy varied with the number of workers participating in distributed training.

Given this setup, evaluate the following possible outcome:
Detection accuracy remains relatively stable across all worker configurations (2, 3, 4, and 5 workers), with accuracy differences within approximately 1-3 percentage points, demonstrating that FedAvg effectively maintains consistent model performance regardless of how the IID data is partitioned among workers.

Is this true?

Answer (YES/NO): YES